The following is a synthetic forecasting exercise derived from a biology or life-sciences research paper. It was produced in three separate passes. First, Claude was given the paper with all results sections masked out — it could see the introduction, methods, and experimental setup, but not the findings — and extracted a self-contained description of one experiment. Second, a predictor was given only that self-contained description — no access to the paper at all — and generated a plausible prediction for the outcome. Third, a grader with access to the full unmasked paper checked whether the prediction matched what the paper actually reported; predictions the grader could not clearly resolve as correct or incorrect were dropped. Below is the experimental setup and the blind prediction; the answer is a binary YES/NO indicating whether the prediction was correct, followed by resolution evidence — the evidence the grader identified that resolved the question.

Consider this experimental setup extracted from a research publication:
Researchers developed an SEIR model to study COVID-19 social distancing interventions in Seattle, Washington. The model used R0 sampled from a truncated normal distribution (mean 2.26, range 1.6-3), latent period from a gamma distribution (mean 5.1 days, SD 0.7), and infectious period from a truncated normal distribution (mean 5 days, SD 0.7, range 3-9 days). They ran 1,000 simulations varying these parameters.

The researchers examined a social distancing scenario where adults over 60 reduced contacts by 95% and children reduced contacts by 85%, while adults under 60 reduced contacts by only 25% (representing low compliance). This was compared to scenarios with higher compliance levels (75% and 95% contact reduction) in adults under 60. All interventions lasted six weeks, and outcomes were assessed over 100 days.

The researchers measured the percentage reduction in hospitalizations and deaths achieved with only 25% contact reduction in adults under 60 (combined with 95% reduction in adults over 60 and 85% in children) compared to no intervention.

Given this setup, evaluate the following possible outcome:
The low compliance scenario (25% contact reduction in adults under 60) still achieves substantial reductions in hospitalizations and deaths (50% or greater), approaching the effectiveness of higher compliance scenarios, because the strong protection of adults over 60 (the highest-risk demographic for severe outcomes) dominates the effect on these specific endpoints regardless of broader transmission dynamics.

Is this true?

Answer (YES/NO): YES